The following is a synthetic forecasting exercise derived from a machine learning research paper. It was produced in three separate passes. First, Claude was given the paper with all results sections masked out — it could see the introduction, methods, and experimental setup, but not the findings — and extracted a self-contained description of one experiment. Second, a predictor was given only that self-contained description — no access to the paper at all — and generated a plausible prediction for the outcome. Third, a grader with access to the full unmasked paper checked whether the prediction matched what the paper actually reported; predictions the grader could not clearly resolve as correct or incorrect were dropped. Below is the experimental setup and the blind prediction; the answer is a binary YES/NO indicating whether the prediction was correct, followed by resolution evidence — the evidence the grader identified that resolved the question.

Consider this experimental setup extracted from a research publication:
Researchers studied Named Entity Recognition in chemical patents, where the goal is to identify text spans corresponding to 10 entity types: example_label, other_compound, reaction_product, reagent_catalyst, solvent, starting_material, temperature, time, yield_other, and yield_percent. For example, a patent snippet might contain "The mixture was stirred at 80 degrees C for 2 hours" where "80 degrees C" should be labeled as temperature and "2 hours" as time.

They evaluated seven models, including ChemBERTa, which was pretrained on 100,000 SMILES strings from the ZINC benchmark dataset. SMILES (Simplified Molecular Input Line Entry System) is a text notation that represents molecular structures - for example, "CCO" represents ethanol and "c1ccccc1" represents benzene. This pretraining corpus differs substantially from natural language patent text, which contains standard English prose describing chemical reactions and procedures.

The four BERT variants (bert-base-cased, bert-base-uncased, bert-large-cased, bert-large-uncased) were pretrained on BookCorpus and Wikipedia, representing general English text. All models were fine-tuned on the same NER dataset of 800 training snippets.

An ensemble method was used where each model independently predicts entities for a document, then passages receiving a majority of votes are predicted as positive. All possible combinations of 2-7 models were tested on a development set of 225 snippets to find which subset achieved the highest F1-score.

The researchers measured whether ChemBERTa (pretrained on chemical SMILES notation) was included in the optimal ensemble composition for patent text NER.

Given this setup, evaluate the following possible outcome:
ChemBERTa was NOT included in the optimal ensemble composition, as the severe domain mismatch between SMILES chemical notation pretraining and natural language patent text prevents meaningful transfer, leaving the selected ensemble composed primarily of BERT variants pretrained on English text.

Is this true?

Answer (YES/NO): YES